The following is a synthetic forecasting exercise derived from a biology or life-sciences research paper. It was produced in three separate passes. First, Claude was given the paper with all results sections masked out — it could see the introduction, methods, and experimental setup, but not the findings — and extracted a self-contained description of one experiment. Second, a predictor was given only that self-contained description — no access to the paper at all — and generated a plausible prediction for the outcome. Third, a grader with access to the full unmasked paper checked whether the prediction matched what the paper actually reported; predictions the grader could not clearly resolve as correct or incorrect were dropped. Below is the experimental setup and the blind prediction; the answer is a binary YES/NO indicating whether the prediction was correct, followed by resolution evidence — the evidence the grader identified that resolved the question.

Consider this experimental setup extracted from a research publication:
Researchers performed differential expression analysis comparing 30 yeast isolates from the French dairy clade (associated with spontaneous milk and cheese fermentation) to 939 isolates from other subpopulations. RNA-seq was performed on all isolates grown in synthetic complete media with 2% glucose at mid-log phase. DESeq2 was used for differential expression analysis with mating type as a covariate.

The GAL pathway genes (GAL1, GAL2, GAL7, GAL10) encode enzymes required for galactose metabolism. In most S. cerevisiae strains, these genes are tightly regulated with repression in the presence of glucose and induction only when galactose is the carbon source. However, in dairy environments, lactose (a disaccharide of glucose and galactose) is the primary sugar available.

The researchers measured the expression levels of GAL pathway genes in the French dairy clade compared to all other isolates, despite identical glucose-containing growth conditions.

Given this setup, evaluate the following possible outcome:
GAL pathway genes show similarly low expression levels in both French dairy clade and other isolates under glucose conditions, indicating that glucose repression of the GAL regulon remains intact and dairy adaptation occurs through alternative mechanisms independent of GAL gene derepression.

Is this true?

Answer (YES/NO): NO